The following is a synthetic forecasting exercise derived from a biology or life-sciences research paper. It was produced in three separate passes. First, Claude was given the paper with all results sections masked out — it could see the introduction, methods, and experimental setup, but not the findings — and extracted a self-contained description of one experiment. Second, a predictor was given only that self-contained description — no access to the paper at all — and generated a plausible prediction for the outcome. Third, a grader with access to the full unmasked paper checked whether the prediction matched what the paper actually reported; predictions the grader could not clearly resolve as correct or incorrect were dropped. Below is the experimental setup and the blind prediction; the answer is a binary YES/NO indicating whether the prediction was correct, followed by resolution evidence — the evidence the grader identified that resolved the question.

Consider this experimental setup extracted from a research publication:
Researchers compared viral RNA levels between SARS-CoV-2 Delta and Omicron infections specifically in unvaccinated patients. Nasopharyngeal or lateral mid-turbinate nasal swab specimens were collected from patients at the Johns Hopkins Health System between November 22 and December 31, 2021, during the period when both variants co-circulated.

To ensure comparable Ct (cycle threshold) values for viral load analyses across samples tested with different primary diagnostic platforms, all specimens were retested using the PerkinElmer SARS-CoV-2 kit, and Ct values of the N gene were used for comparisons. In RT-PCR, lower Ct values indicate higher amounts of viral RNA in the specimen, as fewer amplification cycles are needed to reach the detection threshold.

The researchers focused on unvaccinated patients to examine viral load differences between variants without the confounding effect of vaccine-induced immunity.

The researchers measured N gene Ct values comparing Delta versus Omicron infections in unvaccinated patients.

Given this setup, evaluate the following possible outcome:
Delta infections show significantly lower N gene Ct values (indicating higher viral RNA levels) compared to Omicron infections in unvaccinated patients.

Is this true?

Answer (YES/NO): NO